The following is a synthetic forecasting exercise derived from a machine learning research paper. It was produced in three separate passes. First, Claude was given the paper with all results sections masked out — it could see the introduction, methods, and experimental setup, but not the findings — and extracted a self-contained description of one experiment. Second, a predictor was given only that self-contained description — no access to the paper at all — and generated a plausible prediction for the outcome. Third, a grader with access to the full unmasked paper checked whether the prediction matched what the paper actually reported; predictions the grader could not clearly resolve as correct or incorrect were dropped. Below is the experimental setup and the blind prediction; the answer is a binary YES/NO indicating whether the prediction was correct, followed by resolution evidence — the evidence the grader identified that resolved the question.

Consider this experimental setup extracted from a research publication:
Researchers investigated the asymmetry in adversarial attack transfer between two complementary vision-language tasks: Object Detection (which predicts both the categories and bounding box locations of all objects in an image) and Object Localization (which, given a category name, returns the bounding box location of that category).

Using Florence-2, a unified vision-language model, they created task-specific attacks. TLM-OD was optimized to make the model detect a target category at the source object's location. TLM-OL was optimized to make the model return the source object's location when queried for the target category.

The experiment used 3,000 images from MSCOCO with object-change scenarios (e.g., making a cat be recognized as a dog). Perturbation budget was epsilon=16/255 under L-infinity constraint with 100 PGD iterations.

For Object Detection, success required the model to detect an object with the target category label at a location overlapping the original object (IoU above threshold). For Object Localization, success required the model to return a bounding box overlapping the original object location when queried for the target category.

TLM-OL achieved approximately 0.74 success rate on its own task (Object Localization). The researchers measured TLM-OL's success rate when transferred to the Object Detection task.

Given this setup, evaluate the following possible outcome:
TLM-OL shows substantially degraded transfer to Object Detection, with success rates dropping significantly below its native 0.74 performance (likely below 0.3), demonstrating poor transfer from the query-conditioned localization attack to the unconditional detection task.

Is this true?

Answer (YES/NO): YES